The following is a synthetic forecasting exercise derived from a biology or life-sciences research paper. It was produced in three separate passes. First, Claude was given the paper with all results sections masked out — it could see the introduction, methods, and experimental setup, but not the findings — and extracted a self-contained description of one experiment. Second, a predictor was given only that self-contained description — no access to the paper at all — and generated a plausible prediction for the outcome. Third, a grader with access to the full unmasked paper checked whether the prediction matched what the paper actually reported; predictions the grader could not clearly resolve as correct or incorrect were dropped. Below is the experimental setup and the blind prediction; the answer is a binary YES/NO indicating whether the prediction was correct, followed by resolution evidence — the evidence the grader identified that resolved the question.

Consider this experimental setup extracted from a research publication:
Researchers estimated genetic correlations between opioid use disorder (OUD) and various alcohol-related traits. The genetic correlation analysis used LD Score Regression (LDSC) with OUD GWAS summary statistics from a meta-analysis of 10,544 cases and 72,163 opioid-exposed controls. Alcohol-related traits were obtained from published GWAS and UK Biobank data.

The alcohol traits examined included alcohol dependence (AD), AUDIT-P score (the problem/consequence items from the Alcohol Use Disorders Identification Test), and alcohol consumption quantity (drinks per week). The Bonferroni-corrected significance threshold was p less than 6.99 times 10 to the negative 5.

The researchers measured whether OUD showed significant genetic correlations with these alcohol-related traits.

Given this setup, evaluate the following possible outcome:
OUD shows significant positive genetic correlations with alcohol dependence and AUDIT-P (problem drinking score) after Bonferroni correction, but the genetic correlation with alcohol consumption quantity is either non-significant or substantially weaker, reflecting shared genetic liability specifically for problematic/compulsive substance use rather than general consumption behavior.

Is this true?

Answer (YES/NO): NO